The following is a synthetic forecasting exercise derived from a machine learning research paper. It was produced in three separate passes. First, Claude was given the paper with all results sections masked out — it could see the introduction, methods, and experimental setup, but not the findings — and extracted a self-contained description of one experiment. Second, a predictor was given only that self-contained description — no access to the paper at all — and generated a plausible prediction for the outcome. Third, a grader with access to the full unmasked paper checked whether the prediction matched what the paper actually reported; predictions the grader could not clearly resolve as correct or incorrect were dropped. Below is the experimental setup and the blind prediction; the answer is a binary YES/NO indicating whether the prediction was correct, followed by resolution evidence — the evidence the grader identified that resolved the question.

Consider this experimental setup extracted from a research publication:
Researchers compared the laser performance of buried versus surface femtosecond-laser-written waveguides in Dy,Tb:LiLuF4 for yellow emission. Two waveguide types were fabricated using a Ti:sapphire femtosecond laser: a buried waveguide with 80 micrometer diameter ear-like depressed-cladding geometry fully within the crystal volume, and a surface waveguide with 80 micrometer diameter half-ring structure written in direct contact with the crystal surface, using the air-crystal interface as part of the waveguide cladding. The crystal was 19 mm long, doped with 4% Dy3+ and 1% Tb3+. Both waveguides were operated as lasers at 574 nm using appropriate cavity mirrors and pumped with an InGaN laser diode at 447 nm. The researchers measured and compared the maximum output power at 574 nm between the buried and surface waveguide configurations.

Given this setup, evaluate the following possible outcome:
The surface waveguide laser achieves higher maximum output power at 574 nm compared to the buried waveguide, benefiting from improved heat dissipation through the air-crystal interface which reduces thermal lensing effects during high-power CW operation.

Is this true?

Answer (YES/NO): NO